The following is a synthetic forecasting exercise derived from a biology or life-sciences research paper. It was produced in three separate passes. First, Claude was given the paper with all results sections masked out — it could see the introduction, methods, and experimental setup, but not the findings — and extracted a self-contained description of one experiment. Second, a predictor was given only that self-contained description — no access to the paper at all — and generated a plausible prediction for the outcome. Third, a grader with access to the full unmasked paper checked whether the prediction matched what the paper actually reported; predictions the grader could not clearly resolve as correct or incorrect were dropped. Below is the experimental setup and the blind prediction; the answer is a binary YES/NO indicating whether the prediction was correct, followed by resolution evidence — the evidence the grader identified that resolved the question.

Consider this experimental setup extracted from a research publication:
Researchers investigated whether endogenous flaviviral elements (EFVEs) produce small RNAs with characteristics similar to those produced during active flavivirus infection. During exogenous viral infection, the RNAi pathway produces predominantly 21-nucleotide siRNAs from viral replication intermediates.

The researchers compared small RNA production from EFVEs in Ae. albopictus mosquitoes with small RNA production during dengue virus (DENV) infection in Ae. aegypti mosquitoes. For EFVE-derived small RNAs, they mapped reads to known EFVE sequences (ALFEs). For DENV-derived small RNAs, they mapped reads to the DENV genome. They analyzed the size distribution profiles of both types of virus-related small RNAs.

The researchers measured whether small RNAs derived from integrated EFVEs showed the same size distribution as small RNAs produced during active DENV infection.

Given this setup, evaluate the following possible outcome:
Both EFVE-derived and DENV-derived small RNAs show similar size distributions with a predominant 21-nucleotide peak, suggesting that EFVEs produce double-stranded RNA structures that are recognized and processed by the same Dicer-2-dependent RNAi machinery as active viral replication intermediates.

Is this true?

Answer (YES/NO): NO